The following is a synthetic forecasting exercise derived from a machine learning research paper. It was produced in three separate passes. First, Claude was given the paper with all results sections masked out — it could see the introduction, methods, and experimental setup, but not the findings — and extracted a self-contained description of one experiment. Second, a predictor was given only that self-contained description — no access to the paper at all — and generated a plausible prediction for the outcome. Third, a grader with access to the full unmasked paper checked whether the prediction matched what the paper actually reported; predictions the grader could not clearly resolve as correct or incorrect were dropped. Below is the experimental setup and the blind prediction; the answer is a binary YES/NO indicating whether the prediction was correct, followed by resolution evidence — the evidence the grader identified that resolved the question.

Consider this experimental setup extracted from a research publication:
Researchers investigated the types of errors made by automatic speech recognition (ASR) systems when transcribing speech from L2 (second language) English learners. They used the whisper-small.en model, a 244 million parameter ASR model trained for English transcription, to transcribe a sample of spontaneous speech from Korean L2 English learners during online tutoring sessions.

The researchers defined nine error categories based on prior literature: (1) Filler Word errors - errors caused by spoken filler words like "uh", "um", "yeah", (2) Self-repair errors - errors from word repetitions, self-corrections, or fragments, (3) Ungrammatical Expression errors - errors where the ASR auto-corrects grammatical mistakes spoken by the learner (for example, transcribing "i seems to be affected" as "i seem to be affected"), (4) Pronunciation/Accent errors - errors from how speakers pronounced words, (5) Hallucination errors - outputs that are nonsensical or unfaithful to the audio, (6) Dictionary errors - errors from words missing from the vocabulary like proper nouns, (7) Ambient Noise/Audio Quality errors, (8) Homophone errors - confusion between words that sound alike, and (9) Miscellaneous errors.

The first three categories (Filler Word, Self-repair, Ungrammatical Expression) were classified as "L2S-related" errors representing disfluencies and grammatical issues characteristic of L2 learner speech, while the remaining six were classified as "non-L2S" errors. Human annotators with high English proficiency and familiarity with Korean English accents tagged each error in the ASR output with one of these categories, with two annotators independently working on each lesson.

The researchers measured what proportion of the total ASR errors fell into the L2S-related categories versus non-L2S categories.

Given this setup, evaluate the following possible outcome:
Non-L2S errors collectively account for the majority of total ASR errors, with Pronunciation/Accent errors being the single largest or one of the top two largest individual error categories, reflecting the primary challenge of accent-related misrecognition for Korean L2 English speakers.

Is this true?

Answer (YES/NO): NO